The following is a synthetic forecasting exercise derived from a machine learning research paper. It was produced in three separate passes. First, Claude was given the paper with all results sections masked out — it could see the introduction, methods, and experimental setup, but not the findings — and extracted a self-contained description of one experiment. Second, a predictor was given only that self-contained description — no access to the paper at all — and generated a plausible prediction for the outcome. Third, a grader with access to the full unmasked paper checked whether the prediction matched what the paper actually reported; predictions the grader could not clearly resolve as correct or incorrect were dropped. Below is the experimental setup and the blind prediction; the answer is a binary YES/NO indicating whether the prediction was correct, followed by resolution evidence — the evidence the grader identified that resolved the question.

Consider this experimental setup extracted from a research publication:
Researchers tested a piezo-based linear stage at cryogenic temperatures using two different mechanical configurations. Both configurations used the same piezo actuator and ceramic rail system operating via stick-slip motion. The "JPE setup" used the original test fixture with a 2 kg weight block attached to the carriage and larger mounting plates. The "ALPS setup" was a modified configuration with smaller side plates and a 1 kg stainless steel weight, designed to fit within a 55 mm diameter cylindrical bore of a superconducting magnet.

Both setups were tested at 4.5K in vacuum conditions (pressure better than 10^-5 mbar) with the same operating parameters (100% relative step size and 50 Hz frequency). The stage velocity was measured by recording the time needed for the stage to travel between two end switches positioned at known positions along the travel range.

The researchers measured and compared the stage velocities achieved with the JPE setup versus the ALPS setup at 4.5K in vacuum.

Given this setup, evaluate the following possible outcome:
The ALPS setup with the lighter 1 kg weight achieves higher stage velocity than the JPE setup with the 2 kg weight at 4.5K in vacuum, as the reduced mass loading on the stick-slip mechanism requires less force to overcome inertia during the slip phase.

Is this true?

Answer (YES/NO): NO